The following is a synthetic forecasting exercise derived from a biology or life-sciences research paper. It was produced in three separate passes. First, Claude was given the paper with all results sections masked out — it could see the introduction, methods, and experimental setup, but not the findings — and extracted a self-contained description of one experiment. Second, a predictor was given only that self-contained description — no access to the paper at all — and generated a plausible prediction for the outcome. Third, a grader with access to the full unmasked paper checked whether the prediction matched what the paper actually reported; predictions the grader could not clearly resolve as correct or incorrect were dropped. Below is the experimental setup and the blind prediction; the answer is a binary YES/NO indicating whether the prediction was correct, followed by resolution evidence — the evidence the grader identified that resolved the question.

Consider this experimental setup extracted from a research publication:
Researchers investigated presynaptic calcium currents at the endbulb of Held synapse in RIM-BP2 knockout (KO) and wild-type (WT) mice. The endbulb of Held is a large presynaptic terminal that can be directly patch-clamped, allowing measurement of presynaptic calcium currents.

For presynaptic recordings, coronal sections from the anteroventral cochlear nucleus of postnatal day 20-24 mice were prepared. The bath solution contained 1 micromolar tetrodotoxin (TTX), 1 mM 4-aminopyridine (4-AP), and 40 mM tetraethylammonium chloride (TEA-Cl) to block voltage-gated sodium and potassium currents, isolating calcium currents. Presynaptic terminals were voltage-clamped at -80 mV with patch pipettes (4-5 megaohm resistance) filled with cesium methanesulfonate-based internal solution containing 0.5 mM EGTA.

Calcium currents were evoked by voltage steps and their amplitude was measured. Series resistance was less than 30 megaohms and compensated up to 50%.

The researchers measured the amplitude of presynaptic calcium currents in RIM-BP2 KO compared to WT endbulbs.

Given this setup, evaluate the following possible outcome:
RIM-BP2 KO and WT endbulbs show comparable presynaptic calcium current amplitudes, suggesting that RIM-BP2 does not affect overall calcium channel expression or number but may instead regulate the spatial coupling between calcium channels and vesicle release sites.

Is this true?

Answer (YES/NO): YES